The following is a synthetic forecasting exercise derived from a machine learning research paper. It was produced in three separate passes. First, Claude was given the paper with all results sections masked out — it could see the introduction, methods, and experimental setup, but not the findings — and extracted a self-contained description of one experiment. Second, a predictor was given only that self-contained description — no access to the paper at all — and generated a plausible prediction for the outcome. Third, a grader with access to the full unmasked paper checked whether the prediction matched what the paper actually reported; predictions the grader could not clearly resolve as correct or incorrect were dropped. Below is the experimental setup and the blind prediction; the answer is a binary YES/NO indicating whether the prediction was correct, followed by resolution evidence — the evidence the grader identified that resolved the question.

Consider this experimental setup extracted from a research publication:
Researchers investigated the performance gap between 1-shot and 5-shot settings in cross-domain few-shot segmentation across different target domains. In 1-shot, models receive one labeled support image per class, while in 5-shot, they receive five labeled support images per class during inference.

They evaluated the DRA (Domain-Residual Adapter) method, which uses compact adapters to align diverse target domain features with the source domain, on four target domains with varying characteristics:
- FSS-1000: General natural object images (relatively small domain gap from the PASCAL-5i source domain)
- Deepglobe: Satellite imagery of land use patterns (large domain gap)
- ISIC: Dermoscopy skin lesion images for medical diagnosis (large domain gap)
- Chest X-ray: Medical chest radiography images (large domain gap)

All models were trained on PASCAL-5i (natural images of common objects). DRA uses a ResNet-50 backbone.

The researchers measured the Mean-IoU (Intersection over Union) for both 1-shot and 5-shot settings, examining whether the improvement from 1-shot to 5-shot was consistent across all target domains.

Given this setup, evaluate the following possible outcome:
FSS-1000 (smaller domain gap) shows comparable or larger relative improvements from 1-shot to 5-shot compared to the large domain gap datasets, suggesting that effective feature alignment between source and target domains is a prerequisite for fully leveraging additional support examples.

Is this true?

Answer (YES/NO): NO